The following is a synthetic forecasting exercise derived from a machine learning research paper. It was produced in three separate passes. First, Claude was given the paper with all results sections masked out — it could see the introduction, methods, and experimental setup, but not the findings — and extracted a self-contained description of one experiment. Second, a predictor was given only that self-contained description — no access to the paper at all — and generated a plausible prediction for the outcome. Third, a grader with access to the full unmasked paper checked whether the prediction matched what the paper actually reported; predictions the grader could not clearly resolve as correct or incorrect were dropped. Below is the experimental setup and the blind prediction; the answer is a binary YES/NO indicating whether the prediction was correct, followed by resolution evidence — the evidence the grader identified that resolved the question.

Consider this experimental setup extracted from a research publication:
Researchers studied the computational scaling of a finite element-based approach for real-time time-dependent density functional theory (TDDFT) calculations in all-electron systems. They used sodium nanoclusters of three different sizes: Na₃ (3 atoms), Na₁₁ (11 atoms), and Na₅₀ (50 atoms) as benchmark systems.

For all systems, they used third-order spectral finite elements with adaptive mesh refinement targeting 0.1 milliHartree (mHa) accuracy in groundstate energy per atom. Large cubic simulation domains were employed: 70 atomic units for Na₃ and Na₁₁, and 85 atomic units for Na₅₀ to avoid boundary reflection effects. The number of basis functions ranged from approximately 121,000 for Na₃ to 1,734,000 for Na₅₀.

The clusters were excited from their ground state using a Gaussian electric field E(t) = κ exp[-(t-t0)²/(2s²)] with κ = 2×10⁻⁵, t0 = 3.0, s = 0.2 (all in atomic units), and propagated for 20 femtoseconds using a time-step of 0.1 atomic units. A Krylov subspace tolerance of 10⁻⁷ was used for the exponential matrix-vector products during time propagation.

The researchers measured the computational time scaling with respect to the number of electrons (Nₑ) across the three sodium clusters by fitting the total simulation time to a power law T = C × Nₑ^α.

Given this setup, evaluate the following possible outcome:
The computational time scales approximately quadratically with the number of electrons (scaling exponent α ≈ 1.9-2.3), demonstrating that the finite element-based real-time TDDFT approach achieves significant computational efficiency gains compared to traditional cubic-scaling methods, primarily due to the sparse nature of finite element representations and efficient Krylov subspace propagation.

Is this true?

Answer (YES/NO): YES